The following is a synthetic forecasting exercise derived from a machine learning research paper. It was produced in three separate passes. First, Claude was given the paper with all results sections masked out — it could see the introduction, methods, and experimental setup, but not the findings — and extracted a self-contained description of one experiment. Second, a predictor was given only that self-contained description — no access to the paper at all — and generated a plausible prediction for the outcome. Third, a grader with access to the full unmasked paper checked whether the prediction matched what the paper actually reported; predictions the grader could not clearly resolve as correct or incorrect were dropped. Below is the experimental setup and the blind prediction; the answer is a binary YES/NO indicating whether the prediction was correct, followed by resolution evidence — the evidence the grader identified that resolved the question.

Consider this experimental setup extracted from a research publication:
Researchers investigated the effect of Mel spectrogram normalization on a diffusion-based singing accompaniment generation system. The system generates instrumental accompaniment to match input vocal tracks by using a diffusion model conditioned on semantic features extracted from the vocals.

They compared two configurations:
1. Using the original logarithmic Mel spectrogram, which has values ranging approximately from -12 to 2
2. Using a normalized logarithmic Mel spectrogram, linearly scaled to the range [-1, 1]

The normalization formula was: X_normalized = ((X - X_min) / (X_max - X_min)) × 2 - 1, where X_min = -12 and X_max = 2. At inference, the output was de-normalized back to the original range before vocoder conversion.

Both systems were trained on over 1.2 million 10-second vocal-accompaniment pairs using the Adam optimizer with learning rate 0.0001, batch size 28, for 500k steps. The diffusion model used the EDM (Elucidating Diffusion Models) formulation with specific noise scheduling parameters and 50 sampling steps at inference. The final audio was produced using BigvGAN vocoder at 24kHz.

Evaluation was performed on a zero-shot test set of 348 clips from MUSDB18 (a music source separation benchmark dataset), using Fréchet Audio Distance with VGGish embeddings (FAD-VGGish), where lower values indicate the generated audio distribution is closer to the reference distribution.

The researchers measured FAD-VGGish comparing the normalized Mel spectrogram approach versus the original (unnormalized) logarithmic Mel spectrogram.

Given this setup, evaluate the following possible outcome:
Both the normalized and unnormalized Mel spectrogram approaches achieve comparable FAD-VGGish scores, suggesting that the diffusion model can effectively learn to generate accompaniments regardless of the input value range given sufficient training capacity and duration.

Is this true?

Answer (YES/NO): NO